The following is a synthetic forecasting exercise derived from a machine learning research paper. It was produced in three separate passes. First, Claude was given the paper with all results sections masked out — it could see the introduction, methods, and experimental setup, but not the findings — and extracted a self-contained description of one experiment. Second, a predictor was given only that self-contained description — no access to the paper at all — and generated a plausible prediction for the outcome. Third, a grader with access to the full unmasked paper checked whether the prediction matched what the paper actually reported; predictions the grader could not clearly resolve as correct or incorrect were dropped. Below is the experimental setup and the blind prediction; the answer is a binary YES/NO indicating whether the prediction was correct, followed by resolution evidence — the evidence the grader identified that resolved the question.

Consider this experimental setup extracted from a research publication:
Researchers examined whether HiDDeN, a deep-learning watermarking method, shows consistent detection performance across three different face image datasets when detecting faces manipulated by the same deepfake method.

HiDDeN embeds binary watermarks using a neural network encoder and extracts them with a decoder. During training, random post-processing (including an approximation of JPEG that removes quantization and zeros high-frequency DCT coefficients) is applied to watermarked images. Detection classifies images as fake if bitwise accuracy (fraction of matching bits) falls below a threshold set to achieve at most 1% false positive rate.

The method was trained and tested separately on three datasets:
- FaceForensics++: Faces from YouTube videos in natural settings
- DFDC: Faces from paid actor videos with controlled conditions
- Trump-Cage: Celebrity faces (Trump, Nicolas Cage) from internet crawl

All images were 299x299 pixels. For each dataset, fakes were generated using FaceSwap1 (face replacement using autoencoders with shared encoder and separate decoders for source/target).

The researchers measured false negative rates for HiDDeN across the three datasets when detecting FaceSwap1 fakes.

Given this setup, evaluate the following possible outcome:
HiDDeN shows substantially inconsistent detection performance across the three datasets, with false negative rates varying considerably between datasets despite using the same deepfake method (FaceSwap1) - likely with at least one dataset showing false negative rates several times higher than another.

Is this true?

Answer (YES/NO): NO